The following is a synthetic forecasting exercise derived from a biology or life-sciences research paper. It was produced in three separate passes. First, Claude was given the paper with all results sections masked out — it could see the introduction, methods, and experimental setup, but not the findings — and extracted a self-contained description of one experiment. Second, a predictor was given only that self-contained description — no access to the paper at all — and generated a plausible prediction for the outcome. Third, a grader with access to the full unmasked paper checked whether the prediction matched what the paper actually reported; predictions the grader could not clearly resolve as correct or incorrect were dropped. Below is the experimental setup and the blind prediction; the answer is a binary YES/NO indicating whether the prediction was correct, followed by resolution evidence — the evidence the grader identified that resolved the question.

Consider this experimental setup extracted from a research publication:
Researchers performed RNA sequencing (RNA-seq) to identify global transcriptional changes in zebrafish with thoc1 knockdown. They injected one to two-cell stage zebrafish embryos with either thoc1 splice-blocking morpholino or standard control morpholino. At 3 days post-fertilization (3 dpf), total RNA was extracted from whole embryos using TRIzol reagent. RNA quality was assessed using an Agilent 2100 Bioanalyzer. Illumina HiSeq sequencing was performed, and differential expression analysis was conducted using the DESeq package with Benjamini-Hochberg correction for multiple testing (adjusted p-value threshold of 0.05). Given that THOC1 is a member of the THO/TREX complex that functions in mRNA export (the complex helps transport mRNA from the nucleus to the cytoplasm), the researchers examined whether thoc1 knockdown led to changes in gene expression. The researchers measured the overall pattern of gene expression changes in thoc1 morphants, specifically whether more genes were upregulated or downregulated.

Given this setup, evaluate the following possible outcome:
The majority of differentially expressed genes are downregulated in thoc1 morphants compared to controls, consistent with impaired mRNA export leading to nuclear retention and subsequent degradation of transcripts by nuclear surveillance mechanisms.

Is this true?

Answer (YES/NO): YES